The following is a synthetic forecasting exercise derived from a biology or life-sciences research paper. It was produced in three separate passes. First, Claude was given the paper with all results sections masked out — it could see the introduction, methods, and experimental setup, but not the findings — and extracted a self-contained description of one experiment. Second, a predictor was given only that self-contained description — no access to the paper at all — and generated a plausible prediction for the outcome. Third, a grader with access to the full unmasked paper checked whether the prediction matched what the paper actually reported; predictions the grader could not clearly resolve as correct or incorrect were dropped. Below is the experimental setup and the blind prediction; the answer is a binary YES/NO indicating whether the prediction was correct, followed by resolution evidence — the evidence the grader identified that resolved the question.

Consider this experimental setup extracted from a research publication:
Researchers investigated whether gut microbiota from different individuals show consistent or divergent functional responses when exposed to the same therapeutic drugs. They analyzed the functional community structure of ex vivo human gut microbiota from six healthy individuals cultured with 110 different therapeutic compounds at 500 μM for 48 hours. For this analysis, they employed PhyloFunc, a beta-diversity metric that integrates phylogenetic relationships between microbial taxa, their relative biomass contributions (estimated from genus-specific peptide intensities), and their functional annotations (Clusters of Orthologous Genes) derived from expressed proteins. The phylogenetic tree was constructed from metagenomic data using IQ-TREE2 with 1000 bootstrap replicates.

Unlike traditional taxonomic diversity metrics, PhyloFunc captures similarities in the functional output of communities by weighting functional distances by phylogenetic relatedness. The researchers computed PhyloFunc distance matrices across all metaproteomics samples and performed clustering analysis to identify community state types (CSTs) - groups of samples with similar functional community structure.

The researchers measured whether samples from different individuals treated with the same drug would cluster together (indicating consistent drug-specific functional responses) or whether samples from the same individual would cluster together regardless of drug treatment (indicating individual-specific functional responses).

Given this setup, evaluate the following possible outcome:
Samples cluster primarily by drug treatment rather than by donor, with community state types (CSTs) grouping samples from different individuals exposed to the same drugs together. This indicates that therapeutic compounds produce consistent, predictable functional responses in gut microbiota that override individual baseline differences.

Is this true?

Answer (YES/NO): YES